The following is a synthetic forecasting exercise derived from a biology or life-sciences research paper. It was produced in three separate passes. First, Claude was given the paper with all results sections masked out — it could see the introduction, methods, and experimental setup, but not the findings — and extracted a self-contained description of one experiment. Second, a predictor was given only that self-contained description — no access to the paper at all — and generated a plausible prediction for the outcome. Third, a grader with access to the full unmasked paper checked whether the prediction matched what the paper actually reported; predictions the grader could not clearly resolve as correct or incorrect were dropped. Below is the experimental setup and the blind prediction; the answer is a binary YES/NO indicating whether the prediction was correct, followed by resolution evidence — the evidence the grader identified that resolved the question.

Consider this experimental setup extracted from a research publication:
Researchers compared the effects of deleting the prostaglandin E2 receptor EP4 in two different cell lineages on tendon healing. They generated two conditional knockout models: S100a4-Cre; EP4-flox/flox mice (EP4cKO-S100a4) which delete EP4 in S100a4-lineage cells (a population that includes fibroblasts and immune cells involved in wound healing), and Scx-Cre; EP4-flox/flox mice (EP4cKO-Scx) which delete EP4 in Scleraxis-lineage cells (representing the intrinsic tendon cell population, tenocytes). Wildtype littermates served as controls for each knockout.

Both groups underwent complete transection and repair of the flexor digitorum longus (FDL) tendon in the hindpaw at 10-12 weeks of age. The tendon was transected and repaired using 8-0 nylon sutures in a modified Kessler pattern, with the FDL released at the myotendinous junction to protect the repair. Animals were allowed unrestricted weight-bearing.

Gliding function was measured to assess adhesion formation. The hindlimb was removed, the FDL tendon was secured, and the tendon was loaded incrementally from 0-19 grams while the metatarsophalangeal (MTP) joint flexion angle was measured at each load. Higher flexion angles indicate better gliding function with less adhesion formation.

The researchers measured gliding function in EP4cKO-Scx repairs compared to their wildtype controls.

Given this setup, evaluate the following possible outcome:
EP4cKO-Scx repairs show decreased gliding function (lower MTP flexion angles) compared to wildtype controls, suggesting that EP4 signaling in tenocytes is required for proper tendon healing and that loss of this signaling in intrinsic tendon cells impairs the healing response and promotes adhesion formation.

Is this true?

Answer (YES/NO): NO